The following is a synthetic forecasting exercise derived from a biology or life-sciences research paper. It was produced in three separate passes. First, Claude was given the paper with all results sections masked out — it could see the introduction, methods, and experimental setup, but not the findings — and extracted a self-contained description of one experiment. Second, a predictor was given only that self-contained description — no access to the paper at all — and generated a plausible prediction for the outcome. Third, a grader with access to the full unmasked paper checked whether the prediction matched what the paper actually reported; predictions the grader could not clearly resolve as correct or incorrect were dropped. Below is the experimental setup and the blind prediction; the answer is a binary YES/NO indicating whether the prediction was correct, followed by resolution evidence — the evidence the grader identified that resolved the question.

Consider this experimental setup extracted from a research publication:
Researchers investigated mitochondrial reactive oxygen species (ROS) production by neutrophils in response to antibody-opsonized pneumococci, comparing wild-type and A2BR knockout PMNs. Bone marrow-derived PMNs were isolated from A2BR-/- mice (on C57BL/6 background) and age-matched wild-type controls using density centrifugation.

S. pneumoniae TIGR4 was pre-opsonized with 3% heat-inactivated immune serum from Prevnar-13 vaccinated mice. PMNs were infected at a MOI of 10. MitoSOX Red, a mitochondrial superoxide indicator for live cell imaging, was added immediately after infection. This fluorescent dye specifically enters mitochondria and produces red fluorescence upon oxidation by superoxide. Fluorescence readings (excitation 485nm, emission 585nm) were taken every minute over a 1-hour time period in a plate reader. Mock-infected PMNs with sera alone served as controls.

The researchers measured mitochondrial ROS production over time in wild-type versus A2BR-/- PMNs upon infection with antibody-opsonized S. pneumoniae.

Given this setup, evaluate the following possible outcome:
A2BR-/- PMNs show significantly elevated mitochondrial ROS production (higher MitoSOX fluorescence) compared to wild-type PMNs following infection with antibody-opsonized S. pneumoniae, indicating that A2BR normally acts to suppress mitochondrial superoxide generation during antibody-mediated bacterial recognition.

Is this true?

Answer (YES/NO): NO